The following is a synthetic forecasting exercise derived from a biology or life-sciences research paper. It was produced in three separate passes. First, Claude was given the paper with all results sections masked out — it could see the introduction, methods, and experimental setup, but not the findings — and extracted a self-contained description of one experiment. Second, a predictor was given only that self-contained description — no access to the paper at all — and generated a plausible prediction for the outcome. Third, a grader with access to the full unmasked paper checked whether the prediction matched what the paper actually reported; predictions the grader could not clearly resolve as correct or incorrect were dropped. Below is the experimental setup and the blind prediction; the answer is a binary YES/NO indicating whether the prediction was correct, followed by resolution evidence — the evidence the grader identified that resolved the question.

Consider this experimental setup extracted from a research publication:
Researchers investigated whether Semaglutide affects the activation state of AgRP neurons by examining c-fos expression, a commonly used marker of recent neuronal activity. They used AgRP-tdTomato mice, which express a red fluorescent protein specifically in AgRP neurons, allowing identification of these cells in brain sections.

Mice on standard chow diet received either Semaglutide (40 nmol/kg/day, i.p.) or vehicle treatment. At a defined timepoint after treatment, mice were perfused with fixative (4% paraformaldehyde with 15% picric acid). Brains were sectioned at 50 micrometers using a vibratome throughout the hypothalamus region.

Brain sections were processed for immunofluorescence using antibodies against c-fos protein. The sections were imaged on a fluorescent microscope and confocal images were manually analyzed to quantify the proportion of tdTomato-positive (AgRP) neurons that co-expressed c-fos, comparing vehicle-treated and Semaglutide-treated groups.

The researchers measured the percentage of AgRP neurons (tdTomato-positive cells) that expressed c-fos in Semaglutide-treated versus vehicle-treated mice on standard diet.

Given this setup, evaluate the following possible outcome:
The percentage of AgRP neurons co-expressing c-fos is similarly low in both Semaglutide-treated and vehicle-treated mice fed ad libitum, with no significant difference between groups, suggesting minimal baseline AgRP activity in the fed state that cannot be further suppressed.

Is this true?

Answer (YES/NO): NO